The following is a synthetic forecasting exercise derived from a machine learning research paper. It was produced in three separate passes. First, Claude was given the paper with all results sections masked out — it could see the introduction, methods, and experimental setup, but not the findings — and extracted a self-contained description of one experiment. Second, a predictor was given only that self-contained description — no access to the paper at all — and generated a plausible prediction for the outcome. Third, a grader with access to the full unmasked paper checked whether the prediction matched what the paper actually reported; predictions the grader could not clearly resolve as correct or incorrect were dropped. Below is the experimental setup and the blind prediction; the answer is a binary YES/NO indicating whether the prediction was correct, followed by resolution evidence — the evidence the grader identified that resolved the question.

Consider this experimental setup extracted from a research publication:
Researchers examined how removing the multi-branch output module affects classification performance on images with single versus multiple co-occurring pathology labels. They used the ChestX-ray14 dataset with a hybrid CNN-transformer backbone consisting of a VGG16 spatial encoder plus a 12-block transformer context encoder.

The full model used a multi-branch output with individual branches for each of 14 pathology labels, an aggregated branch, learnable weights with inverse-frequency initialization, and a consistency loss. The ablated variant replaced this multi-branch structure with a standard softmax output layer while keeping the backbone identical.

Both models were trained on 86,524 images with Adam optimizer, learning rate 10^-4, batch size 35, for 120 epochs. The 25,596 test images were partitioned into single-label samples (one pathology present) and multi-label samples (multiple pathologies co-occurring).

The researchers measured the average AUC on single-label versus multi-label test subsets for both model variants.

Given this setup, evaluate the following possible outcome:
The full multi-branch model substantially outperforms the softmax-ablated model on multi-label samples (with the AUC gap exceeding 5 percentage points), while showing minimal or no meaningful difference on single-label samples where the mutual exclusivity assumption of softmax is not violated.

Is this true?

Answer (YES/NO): NO